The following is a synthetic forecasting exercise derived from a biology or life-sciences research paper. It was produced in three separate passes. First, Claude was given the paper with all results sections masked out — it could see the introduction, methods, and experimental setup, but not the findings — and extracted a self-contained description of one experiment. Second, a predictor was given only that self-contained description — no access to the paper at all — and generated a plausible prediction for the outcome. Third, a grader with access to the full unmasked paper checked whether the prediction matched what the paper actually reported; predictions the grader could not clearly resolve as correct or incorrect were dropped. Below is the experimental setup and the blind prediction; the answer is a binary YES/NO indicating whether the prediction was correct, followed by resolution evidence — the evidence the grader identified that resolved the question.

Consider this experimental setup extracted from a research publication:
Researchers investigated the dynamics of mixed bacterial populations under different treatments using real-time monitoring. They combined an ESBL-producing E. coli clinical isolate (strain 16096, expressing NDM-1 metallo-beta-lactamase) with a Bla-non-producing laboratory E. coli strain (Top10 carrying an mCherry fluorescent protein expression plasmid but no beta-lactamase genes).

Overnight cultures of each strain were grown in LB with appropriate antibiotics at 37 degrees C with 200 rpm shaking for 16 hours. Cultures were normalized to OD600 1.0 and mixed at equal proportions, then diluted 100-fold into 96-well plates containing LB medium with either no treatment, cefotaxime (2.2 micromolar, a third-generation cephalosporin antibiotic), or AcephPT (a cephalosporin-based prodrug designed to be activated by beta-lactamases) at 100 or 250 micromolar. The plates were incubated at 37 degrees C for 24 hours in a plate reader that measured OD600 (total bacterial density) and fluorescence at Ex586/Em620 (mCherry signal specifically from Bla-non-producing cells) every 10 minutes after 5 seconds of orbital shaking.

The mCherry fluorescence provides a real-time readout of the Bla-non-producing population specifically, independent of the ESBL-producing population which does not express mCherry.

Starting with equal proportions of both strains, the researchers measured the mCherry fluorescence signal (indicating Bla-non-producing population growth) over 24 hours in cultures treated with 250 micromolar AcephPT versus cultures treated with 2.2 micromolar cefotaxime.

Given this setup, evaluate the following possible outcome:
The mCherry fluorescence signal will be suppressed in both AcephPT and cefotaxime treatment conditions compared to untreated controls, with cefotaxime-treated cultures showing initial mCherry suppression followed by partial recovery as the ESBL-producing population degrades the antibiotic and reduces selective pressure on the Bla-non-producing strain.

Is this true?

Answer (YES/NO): NO